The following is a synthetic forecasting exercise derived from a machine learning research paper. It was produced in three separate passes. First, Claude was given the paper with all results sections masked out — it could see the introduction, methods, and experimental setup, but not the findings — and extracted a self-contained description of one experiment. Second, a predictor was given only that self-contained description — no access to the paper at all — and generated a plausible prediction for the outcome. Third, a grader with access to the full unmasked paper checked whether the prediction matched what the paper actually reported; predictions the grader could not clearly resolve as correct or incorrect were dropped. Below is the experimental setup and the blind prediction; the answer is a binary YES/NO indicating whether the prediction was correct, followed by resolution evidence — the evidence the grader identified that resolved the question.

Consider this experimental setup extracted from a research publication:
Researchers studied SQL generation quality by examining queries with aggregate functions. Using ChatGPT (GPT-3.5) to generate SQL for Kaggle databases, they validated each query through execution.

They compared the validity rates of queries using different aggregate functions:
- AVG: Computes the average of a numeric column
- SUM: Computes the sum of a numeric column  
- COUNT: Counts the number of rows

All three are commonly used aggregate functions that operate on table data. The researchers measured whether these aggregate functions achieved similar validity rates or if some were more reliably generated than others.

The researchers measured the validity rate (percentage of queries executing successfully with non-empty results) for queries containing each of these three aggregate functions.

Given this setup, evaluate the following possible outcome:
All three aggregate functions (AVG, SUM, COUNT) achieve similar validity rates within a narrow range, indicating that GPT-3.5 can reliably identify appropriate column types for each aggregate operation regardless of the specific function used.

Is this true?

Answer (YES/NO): NO